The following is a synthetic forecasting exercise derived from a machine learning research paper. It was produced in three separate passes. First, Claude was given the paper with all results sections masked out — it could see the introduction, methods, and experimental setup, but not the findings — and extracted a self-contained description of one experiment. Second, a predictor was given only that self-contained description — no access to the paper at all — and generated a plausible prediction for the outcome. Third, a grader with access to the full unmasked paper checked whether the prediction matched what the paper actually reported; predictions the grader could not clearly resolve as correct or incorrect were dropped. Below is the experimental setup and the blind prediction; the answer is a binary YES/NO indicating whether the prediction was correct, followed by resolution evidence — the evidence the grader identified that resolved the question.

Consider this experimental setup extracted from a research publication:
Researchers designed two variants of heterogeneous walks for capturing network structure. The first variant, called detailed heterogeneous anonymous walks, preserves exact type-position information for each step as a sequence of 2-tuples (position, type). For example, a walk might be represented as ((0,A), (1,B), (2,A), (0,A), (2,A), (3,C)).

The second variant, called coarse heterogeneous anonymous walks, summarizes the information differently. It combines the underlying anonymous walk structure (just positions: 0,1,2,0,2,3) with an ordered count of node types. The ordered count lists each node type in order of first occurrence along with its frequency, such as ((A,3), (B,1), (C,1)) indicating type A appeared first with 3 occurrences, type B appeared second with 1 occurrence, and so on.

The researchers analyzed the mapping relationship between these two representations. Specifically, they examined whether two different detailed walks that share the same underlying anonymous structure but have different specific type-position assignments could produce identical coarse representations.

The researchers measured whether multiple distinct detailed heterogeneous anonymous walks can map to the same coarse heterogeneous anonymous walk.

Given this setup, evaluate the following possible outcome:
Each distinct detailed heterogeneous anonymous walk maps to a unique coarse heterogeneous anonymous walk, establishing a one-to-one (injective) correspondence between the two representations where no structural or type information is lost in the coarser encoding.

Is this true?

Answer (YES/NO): NO